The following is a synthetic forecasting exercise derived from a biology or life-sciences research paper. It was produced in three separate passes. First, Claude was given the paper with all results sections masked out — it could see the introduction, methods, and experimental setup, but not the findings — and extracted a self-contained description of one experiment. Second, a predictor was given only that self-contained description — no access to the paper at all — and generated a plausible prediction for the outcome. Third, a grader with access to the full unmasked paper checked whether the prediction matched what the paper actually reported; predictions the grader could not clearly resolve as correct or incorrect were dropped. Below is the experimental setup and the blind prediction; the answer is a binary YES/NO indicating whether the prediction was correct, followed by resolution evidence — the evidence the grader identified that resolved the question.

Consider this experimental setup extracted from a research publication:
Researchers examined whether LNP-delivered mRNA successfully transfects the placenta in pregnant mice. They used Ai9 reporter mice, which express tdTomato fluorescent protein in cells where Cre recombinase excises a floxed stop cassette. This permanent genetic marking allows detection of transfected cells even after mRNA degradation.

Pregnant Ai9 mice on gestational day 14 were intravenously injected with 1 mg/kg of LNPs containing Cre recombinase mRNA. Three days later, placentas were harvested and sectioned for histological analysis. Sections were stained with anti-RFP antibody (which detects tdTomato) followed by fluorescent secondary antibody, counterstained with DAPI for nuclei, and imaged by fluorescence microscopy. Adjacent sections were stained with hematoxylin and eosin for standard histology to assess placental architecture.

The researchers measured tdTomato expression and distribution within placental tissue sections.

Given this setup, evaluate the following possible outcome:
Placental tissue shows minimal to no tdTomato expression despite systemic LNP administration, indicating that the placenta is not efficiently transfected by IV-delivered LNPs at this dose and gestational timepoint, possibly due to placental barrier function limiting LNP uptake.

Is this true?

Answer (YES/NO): NO